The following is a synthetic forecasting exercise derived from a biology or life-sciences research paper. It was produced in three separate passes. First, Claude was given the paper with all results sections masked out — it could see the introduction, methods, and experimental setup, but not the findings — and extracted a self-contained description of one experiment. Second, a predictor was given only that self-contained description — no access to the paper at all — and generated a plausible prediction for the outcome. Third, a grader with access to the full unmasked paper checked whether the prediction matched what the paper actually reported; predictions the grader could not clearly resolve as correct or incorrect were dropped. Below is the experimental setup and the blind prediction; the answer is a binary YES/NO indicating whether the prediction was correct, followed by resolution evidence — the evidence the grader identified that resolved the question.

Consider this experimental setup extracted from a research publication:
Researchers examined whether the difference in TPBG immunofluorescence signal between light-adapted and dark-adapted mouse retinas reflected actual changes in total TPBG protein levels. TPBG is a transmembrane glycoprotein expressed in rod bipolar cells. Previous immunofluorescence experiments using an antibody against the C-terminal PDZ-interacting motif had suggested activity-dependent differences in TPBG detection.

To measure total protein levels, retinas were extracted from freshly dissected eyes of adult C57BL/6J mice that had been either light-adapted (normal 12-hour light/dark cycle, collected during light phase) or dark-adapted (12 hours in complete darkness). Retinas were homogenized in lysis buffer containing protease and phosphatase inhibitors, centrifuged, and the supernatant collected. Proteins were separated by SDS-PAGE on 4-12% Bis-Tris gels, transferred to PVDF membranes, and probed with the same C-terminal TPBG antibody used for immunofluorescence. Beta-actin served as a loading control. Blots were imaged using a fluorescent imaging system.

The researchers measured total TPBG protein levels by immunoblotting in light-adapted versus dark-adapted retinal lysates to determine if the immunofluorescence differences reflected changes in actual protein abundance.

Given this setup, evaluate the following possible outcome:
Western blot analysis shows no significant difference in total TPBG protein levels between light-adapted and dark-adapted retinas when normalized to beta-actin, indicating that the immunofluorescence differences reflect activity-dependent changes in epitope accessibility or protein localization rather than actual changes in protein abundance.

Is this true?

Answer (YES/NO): YES